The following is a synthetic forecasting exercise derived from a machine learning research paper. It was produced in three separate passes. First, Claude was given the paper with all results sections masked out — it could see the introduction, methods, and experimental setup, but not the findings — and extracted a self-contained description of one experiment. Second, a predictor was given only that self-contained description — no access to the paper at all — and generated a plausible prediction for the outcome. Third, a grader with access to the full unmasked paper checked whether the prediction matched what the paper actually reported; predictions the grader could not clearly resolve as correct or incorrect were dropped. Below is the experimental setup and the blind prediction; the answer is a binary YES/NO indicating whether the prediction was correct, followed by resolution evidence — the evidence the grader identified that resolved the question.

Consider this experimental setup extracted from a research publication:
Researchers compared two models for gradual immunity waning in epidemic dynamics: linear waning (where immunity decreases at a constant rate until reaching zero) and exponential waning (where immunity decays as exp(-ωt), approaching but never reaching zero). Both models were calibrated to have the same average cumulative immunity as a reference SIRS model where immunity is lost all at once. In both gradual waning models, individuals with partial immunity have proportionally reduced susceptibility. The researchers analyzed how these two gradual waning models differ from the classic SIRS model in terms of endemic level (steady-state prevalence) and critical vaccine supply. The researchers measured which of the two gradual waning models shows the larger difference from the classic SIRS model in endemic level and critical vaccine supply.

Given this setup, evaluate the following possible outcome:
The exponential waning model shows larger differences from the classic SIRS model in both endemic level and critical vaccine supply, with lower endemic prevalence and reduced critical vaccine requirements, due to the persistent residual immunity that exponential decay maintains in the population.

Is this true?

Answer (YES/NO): NO